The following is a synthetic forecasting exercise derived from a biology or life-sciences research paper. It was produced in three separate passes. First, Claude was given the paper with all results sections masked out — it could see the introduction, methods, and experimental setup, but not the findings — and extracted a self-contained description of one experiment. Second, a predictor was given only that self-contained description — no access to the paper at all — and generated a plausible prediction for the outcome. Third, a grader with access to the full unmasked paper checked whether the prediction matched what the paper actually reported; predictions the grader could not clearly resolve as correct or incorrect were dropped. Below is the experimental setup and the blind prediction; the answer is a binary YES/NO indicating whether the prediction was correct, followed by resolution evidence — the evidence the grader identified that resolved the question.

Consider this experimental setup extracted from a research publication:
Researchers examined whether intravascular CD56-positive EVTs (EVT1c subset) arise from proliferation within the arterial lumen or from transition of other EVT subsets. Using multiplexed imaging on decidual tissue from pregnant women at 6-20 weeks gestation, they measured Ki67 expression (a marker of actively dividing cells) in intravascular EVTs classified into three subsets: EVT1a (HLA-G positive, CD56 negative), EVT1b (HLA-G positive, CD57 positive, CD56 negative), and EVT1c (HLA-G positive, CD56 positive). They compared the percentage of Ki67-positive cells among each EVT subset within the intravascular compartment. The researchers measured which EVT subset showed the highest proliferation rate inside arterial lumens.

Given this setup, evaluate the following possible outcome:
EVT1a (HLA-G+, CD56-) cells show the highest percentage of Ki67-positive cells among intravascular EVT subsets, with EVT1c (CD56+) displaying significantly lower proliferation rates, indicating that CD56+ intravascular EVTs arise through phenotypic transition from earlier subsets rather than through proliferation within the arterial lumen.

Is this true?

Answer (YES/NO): YES